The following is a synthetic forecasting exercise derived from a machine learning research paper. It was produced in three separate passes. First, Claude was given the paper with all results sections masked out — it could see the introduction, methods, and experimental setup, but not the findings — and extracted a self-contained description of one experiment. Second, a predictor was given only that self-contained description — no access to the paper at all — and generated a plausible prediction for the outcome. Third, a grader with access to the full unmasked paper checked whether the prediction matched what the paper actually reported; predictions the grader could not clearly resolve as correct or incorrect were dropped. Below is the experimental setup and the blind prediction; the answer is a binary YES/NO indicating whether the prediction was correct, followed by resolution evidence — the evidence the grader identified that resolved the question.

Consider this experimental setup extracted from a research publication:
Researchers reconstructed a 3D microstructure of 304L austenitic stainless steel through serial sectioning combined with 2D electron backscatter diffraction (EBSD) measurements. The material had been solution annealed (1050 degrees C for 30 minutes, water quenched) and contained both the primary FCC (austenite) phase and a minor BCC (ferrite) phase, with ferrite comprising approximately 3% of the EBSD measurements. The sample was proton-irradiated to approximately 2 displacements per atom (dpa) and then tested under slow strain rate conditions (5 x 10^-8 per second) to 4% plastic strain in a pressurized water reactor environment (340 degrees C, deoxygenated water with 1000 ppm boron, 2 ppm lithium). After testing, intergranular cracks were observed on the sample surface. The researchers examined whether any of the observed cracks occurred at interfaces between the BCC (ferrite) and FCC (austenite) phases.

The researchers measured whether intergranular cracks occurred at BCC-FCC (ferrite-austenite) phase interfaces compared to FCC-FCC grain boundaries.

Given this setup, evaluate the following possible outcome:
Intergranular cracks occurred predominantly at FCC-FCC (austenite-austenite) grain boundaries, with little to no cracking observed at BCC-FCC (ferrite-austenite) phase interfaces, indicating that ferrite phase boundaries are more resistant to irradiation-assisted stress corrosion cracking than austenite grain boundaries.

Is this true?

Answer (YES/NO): YES